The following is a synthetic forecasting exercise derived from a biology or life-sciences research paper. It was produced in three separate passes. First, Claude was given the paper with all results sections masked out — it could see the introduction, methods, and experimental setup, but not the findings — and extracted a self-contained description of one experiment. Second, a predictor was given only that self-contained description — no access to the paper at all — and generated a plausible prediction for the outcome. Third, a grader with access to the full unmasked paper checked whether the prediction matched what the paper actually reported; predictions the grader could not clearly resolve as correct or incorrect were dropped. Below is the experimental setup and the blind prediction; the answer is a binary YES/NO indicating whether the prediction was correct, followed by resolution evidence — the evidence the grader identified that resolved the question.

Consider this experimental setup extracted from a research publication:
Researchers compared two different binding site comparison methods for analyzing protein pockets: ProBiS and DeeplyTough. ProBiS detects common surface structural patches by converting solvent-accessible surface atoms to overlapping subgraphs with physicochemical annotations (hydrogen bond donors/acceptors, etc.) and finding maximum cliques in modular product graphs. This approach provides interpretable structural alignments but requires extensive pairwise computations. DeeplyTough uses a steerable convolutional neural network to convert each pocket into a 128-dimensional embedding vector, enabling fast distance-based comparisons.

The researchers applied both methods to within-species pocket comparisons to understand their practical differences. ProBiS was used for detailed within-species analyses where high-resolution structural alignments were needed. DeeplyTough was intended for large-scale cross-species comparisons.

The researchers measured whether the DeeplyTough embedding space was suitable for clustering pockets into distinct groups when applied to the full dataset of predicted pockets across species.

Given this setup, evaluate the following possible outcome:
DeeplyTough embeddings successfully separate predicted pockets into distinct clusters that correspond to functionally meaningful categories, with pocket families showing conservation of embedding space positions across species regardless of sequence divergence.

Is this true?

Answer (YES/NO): NO